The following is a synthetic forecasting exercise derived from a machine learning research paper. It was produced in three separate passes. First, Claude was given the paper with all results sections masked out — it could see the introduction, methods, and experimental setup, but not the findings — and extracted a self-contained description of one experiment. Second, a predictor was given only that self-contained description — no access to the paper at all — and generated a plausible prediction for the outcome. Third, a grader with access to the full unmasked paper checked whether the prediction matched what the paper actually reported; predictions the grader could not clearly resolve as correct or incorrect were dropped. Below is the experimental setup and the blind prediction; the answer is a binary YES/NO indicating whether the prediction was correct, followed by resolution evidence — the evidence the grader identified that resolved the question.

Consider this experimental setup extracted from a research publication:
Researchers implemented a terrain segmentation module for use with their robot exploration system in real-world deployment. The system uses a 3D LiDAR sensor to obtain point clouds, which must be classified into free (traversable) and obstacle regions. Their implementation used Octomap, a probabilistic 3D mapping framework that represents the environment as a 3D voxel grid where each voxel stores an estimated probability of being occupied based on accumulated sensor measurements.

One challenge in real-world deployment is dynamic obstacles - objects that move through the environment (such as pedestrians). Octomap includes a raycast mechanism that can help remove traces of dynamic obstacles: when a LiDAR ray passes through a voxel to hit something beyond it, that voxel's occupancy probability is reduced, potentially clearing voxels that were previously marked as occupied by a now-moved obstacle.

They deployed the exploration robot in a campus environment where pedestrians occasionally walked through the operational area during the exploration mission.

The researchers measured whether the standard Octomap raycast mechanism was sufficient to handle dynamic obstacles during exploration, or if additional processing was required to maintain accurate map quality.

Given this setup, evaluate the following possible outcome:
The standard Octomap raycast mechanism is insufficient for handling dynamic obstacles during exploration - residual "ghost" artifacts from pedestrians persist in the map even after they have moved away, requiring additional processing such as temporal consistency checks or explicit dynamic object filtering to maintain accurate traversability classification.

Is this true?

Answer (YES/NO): YES